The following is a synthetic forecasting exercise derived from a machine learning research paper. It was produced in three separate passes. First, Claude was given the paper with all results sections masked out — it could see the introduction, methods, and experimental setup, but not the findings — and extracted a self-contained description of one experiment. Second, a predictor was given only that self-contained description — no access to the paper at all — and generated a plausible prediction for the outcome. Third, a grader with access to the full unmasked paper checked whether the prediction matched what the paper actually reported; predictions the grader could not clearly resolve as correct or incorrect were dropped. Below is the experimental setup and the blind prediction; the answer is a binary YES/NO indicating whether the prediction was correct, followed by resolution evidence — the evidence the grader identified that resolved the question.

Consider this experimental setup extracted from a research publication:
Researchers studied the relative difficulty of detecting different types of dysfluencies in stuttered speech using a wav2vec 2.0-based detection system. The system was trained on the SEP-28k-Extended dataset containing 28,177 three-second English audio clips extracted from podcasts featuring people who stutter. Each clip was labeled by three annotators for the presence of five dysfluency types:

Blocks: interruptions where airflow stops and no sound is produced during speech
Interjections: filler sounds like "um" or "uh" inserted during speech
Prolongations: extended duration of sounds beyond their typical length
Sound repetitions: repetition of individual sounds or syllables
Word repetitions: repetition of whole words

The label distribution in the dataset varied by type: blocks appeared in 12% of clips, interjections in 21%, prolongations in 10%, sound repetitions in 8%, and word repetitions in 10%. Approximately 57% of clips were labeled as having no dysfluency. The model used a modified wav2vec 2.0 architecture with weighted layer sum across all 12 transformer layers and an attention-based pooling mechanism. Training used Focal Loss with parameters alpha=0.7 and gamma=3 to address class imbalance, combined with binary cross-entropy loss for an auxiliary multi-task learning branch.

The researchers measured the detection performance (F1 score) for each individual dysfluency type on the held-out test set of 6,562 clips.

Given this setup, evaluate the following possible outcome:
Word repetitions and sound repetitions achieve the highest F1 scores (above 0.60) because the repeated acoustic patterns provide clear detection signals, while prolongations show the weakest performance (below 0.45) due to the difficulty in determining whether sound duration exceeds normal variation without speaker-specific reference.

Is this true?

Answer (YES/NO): NO